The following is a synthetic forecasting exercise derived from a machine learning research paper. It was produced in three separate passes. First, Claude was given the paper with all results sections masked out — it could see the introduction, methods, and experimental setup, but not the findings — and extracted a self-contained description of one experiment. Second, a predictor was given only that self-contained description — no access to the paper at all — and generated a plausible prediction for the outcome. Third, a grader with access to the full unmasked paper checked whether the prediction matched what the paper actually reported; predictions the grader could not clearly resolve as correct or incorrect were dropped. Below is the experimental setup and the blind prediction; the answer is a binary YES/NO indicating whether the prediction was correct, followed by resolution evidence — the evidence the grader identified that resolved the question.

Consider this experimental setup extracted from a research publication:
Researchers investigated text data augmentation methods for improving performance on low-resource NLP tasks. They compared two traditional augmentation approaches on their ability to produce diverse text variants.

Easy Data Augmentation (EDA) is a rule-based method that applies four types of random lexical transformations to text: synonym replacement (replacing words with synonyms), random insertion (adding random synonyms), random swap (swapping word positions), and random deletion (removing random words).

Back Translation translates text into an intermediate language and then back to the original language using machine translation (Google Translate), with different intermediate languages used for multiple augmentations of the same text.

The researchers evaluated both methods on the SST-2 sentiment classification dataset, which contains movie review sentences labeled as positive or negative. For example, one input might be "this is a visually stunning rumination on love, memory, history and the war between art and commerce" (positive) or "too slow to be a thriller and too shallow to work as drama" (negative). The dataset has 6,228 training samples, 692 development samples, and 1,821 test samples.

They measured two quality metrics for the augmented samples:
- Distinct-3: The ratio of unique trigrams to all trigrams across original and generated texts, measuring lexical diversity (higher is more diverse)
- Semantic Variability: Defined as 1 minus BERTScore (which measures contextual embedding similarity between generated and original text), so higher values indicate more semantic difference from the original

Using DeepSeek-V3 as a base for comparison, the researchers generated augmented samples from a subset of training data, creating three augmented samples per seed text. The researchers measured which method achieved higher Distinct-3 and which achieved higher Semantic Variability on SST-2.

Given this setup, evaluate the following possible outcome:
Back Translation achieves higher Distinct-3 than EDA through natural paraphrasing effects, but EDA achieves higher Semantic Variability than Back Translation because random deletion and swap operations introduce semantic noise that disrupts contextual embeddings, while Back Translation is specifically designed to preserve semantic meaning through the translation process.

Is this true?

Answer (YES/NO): NO